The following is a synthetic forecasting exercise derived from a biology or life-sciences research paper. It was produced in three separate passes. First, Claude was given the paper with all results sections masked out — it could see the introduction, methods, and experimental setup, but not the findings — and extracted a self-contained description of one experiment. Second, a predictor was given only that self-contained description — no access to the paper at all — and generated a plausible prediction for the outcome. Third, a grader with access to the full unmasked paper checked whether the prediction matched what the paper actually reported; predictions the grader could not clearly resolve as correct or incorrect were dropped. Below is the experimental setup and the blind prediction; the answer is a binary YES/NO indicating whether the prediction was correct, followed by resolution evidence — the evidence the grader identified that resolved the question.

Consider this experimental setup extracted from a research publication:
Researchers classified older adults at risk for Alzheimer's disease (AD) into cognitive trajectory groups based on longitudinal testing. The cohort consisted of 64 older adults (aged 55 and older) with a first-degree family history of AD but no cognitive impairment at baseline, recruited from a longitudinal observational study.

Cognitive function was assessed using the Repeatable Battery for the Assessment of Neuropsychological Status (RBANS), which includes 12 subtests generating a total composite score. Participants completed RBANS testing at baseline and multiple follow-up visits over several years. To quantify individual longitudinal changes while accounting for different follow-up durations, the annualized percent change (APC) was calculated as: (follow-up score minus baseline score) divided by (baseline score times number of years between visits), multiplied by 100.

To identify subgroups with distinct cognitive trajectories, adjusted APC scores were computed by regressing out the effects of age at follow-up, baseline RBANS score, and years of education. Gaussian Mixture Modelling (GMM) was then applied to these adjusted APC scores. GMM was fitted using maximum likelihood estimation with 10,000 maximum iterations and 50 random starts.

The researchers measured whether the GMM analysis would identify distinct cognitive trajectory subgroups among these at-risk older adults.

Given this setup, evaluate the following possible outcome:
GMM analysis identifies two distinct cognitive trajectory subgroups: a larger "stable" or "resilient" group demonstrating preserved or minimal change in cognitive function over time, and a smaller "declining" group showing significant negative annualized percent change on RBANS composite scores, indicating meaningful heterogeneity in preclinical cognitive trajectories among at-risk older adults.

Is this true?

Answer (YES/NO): YES